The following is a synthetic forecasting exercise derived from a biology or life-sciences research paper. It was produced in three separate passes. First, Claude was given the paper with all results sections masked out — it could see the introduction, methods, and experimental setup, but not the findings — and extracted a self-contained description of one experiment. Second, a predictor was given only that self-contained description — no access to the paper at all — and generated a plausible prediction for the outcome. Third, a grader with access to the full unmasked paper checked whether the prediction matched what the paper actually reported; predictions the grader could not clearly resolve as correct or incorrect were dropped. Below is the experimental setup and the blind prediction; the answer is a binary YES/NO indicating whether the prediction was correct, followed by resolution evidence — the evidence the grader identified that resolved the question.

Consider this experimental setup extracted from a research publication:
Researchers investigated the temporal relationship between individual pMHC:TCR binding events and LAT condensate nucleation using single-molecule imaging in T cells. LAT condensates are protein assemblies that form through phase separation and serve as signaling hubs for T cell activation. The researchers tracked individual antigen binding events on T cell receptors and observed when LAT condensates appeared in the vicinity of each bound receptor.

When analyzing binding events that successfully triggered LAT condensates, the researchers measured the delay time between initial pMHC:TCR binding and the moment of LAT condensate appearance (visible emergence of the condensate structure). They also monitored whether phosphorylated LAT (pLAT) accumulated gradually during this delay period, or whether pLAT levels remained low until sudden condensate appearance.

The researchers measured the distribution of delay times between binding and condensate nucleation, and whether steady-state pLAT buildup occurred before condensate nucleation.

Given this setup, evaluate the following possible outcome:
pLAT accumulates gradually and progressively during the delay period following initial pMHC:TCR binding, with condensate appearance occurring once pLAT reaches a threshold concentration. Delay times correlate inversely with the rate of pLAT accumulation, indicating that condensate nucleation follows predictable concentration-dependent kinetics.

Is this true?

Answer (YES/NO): NO